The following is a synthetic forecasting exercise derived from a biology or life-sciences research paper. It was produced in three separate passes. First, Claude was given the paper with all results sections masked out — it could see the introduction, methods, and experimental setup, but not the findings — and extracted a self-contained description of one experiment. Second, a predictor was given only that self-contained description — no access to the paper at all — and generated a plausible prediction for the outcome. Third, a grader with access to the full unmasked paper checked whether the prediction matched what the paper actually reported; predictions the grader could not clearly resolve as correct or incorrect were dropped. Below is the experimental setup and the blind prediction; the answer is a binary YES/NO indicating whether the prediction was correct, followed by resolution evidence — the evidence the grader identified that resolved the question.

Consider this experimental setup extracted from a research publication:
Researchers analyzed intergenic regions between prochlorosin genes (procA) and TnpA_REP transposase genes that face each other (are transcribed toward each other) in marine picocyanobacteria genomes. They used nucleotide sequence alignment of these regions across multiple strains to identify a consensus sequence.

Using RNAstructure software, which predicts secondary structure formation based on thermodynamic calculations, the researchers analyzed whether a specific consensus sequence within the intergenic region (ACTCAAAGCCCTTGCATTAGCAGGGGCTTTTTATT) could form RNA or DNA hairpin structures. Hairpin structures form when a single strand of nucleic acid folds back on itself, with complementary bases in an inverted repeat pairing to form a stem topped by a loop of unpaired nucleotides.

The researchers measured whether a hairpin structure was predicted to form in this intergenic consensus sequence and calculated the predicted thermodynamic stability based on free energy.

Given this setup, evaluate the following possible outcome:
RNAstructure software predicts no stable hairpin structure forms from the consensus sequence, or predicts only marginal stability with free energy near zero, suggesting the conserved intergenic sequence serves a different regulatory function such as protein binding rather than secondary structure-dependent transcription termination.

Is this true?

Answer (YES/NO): NO